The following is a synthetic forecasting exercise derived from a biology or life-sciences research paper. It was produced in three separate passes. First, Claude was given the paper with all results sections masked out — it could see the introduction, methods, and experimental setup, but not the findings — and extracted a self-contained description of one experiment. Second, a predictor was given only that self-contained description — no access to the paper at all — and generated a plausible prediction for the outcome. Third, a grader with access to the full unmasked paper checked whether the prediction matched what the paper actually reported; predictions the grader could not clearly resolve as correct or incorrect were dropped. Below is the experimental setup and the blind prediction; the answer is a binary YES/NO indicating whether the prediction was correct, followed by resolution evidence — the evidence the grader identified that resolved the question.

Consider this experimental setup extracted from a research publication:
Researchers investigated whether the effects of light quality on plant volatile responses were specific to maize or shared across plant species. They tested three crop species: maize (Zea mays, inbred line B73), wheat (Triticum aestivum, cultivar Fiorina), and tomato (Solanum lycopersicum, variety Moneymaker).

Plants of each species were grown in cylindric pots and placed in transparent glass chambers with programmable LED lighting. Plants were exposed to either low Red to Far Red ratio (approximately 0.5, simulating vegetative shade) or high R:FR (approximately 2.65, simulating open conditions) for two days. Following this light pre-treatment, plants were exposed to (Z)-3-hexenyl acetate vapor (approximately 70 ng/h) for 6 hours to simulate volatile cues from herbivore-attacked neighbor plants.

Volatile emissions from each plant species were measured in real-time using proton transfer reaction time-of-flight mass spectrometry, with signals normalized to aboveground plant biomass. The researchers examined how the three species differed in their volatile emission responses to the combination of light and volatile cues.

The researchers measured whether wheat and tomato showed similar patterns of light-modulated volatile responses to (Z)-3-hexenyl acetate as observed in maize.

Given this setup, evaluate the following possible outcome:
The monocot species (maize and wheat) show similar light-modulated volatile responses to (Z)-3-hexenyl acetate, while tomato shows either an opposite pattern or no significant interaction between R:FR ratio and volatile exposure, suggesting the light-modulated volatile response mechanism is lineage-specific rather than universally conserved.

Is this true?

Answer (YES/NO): NO